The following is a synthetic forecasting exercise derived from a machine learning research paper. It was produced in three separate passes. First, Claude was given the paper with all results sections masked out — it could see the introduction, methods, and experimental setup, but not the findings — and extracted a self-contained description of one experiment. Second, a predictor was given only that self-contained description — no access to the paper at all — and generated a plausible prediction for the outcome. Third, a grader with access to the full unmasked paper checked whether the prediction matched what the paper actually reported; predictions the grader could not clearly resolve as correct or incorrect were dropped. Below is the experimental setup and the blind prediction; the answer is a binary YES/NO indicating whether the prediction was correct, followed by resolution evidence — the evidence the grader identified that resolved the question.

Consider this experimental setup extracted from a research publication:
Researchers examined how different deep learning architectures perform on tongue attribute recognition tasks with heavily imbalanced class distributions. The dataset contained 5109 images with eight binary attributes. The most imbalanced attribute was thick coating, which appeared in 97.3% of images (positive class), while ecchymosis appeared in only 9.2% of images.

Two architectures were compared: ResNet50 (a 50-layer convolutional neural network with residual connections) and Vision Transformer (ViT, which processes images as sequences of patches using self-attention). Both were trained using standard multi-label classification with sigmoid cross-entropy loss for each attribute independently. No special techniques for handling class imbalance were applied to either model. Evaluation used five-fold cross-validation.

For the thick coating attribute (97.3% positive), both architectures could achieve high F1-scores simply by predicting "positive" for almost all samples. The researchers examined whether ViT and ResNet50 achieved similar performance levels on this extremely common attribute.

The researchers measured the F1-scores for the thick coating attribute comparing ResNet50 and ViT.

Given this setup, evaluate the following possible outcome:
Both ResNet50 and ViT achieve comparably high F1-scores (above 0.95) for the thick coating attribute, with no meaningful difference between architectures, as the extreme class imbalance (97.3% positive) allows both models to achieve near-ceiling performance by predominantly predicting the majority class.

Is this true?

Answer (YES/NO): YES